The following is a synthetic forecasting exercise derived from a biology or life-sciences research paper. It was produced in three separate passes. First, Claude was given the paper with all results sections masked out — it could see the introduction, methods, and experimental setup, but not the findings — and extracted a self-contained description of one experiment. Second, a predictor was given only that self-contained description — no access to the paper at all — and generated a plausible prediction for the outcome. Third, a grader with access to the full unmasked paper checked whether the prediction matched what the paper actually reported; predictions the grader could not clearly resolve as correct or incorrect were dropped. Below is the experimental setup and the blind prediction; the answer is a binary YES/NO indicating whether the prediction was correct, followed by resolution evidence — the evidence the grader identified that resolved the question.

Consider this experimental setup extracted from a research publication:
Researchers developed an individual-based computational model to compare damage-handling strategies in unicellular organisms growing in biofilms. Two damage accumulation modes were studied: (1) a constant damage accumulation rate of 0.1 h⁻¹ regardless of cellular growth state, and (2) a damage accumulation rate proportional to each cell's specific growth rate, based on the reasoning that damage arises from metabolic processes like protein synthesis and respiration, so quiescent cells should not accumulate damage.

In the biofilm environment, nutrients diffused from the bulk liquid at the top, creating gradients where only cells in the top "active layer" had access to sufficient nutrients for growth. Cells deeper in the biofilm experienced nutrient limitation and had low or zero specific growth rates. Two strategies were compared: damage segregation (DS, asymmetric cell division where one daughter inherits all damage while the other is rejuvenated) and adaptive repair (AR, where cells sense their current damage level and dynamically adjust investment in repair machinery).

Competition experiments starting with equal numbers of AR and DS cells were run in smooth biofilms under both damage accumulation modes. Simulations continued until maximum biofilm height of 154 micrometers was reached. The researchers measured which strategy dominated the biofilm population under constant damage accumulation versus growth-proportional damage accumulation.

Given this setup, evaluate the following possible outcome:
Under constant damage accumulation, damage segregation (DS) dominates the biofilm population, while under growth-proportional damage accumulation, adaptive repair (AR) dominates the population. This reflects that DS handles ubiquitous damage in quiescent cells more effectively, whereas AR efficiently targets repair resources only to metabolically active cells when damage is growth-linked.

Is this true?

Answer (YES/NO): NO